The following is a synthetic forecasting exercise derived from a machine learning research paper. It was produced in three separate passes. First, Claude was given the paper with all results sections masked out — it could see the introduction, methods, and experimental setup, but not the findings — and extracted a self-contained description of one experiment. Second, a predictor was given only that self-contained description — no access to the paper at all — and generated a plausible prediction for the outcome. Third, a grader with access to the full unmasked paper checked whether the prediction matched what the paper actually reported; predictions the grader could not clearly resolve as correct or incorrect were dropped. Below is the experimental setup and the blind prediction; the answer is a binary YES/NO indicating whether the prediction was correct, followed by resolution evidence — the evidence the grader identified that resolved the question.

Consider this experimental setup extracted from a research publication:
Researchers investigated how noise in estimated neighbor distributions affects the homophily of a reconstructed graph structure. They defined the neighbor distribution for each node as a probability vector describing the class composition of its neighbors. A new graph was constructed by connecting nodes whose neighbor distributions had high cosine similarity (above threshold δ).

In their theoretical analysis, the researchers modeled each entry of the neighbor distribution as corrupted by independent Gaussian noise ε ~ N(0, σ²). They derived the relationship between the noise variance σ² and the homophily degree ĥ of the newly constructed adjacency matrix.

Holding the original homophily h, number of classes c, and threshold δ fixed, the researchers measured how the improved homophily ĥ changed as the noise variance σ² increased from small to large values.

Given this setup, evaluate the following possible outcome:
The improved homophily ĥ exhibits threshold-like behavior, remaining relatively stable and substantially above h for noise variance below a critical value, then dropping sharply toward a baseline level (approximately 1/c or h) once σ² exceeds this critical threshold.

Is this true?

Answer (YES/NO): NO